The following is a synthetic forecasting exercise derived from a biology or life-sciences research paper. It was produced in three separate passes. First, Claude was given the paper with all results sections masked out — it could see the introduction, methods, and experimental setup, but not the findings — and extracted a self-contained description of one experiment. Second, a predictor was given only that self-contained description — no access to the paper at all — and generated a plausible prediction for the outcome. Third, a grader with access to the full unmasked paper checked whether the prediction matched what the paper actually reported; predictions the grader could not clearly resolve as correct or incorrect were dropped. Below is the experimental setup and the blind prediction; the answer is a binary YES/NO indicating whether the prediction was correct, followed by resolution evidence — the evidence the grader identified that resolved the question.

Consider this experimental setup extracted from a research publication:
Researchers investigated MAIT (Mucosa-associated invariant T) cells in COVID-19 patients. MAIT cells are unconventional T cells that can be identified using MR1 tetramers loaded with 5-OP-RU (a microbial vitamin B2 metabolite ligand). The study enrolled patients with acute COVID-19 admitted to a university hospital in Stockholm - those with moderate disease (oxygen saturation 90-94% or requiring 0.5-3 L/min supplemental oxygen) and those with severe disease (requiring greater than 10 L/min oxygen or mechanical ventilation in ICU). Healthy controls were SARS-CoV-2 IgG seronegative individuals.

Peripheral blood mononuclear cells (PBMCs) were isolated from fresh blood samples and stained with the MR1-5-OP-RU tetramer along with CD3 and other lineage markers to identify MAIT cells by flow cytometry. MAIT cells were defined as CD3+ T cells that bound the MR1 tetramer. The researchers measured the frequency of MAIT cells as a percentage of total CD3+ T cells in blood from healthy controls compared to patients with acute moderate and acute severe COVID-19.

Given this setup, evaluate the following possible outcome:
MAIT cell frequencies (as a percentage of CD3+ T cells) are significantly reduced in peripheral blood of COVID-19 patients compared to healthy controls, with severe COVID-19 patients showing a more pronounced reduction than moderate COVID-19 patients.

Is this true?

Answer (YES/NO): NO